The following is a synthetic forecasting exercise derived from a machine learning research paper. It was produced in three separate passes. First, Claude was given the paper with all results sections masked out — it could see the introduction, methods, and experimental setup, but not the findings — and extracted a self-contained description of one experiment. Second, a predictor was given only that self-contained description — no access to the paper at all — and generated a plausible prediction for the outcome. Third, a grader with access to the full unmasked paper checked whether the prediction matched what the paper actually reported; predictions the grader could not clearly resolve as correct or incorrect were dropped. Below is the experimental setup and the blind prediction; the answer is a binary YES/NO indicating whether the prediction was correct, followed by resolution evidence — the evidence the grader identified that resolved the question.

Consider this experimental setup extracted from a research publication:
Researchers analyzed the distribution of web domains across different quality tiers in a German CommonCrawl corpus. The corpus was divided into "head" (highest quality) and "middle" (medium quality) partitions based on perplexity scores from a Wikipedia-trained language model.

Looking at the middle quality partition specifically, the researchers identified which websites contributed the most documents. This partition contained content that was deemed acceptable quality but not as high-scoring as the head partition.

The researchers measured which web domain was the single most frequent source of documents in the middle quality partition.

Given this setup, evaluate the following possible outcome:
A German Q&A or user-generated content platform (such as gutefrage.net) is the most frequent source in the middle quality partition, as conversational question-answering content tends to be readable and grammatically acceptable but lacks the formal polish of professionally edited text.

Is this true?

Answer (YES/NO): NO